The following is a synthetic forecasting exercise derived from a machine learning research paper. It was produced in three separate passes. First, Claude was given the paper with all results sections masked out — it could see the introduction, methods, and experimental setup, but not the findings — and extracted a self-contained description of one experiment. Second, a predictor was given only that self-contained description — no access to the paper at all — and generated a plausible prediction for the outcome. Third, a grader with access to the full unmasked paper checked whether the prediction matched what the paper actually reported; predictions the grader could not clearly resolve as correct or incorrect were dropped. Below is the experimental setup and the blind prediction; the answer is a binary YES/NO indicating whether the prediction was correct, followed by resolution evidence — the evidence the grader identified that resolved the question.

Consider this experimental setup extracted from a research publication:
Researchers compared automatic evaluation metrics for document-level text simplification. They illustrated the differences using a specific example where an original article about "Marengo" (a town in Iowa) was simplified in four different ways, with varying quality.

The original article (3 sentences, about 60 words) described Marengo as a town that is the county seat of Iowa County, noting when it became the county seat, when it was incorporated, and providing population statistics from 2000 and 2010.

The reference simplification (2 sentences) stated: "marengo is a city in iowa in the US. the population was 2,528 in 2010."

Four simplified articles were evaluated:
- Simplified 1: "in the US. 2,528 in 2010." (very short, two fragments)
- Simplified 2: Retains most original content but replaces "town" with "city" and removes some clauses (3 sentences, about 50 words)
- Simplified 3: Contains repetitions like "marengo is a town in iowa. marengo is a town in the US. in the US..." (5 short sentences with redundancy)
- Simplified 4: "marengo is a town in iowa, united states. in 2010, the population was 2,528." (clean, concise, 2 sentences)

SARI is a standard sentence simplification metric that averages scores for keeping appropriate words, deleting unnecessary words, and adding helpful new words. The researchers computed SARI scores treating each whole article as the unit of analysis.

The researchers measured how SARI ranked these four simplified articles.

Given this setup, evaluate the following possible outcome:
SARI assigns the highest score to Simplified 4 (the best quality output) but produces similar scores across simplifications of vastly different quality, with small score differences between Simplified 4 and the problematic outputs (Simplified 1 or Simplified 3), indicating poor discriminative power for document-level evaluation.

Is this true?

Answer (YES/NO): NO